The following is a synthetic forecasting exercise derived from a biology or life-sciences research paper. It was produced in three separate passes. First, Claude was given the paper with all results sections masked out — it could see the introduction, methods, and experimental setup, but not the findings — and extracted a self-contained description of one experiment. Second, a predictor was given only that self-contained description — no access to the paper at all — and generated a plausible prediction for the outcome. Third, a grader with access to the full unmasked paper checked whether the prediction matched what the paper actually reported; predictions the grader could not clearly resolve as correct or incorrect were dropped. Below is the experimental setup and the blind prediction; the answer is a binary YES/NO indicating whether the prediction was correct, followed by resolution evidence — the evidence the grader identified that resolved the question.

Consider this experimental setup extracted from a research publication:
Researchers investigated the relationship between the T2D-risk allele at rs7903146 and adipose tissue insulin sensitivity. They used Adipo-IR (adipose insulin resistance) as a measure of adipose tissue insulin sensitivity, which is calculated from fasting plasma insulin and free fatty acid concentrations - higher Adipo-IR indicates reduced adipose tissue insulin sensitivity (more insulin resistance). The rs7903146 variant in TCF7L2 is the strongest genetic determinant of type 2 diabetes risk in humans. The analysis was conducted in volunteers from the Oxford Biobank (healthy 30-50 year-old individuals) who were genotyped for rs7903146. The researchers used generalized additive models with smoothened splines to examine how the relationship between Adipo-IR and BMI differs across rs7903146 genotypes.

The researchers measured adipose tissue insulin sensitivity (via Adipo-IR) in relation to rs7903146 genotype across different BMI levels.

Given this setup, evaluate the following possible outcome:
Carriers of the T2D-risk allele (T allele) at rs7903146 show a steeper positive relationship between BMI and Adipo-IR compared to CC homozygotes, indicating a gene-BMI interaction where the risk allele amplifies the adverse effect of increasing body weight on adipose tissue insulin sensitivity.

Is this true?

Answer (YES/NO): NO